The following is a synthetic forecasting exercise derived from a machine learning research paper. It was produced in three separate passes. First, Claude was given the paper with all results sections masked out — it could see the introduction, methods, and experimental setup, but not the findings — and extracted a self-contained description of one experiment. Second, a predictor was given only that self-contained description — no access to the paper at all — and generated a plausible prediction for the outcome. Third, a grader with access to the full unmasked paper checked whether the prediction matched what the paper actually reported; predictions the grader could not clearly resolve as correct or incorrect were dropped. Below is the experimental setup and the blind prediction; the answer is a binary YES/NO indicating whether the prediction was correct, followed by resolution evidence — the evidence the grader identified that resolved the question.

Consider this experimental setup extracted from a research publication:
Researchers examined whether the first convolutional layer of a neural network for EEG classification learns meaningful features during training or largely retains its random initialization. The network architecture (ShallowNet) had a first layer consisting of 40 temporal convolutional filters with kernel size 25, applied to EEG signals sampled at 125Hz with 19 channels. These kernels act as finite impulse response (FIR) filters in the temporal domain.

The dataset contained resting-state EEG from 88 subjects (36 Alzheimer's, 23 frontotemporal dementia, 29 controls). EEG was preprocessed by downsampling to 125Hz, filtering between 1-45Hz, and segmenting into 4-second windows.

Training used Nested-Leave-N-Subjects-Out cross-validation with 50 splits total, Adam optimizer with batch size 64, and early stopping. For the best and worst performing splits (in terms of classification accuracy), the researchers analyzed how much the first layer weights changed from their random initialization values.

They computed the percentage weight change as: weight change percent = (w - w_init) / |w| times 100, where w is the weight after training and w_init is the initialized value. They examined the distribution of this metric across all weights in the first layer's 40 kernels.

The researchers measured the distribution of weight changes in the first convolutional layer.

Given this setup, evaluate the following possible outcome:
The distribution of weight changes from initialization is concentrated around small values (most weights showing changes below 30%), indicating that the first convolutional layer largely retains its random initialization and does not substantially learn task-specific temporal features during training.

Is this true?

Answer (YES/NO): YES